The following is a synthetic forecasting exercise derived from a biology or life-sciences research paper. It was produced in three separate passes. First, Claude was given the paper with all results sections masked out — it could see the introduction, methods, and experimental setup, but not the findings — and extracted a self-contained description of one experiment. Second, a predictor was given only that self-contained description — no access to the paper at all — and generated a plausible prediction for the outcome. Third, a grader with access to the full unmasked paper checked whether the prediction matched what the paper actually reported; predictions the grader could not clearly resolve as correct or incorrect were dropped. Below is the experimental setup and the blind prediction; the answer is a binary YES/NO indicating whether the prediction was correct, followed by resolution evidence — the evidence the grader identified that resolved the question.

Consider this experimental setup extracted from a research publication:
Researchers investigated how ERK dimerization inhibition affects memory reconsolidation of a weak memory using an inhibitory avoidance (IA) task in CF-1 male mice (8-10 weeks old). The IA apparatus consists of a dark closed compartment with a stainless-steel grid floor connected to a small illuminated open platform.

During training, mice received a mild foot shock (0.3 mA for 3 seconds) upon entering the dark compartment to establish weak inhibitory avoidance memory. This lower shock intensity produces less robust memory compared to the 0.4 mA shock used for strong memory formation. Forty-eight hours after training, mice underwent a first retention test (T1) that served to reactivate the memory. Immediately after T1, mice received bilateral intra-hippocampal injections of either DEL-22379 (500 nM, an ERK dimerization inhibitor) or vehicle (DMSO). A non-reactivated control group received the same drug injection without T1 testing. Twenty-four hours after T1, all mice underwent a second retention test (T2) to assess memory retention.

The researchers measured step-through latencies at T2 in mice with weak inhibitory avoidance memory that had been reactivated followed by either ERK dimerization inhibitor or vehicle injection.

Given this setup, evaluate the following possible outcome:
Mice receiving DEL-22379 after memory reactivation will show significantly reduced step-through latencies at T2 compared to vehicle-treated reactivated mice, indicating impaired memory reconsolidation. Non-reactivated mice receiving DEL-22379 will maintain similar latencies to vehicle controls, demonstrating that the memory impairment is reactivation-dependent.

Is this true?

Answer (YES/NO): NO